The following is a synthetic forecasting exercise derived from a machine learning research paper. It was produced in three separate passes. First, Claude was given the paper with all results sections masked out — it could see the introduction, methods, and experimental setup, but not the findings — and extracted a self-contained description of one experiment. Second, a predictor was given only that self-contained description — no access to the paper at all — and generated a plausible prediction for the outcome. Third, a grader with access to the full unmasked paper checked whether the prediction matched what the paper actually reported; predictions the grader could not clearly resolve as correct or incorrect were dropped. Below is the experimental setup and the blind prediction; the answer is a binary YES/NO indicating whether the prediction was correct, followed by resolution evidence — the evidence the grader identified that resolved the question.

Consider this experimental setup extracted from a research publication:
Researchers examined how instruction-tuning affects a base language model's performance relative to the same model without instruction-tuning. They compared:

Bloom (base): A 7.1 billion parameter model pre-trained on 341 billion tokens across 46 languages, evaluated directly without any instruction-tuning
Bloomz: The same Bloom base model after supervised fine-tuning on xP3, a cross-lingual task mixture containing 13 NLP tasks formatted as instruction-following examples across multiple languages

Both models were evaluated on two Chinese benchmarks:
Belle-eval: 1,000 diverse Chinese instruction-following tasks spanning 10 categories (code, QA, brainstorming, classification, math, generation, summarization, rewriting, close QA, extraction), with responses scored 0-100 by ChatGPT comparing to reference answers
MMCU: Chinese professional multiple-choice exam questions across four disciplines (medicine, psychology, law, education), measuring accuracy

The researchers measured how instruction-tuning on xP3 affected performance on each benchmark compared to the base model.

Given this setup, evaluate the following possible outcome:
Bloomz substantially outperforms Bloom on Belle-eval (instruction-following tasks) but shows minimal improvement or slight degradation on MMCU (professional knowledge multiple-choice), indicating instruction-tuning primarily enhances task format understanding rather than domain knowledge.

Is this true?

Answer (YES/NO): NO